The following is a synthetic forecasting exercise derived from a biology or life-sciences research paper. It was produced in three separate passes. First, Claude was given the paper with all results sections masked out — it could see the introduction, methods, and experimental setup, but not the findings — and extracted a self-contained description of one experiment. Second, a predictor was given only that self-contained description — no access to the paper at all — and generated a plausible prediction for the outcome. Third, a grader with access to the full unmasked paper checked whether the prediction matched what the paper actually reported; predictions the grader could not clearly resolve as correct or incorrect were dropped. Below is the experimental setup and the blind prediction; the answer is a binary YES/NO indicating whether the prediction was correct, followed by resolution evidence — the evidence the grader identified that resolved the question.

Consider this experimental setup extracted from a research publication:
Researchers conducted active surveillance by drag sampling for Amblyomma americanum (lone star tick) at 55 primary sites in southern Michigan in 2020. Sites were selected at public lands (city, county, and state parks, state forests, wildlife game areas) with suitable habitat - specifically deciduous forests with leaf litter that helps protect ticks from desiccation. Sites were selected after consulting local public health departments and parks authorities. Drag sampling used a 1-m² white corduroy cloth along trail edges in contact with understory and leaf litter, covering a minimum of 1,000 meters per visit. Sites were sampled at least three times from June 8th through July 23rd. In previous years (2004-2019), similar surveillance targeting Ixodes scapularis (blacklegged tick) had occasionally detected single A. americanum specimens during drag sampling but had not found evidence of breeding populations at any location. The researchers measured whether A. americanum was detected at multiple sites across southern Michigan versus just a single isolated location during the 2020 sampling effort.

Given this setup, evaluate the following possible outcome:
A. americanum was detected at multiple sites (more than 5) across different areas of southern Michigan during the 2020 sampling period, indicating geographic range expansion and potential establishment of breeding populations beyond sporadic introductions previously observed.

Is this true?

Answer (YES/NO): NO